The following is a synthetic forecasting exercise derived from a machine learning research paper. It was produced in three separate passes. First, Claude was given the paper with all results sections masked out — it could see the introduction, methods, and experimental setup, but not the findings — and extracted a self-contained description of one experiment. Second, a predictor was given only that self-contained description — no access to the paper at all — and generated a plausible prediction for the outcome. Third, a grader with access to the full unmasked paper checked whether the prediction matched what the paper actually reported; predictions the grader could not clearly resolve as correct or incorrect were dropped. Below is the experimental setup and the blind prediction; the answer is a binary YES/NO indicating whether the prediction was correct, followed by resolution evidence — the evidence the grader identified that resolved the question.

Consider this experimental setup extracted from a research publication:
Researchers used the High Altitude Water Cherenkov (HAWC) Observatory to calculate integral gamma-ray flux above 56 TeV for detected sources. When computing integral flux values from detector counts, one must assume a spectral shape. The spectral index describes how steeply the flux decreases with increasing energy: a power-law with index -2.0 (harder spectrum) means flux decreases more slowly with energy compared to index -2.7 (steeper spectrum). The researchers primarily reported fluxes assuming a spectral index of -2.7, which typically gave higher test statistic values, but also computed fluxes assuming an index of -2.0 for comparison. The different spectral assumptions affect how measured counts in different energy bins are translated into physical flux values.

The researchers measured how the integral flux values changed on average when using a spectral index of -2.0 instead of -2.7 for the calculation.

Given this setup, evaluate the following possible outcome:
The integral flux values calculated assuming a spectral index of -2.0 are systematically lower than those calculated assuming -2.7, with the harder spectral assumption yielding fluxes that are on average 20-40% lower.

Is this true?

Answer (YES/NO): NO